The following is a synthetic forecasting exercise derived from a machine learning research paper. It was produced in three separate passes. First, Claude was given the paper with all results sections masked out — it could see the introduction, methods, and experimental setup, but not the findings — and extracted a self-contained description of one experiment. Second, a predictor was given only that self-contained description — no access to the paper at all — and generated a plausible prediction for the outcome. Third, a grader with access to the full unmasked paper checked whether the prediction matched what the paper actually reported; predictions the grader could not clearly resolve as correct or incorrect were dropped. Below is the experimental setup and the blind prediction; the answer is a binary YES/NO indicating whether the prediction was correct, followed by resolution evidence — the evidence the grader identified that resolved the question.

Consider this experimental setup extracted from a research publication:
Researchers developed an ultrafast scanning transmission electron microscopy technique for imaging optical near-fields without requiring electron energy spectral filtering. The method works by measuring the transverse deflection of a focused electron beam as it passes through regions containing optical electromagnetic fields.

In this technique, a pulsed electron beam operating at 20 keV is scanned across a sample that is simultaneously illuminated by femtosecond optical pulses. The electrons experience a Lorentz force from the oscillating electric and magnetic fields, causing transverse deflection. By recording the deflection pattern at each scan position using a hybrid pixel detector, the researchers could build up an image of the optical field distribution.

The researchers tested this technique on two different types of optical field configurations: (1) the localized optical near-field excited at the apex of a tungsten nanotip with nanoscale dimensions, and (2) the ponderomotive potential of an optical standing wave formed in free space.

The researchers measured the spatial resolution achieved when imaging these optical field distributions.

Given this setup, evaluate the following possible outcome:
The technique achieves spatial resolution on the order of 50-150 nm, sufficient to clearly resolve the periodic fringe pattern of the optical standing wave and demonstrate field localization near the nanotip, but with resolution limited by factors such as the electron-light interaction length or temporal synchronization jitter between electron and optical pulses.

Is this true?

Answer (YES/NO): NO